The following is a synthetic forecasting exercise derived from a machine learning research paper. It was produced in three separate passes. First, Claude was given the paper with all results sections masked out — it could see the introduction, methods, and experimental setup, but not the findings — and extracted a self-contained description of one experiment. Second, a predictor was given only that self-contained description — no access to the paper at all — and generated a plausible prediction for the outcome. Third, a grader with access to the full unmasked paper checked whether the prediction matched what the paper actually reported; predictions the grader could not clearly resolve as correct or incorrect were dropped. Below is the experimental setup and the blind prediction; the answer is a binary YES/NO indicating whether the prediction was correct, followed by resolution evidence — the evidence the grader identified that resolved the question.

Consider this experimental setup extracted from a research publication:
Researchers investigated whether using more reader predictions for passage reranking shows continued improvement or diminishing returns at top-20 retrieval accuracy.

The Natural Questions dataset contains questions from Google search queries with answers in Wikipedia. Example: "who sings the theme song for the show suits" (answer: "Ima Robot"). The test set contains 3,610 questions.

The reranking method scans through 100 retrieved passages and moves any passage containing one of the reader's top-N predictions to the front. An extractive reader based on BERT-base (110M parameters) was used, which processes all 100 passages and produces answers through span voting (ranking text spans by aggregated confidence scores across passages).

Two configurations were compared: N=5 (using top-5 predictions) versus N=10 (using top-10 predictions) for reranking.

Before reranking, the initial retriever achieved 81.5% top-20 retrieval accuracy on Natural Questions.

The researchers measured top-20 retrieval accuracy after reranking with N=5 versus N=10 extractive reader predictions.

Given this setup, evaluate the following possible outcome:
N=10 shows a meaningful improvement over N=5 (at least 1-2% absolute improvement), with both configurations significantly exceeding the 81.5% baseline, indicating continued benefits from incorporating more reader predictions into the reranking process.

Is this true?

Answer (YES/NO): YES